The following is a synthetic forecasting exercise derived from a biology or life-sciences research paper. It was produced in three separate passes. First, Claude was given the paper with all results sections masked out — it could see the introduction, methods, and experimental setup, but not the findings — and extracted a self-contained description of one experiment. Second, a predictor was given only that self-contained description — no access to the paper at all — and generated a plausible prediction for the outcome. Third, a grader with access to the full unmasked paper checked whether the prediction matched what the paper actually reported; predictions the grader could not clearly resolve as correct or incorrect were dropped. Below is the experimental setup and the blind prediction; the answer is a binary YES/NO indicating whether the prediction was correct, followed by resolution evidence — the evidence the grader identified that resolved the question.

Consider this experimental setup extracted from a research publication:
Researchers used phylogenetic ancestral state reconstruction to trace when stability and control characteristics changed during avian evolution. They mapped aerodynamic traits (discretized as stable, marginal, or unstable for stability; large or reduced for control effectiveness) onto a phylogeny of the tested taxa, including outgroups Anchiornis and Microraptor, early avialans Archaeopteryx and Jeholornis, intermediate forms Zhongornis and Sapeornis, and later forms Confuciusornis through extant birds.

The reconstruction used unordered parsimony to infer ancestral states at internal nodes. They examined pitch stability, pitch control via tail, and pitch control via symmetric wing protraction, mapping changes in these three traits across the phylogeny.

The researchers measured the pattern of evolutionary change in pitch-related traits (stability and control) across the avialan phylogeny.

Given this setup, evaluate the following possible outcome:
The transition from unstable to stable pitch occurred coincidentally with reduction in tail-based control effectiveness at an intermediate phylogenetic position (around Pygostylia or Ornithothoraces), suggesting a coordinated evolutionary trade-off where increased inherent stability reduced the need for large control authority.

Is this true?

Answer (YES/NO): NO